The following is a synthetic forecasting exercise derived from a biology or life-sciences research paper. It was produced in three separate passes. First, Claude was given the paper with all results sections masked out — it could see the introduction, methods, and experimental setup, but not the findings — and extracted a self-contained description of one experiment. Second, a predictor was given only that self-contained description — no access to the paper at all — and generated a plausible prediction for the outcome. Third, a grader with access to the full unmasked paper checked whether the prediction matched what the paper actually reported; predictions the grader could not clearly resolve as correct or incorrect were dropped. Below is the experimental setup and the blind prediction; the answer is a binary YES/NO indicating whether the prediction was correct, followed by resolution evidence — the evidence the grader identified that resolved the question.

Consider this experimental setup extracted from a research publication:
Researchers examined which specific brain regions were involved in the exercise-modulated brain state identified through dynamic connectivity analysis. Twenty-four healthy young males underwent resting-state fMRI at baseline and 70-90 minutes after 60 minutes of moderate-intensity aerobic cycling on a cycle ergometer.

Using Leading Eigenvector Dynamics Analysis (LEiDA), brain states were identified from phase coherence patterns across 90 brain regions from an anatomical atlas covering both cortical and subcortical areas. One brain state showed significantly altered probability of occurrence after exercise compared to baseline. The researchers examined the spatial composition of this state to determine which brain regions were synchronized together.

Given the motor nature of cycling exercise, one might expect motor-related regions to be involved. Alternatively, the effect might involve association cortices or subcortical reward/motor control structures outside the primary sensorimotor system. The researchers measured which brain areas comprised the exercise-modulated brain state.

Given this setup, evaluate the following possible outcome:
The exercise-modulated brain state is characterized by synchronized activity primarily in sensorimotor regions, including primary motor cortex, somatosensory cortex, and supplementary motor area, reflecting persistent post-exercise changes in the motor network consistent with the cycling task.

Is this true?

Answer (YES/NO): NO